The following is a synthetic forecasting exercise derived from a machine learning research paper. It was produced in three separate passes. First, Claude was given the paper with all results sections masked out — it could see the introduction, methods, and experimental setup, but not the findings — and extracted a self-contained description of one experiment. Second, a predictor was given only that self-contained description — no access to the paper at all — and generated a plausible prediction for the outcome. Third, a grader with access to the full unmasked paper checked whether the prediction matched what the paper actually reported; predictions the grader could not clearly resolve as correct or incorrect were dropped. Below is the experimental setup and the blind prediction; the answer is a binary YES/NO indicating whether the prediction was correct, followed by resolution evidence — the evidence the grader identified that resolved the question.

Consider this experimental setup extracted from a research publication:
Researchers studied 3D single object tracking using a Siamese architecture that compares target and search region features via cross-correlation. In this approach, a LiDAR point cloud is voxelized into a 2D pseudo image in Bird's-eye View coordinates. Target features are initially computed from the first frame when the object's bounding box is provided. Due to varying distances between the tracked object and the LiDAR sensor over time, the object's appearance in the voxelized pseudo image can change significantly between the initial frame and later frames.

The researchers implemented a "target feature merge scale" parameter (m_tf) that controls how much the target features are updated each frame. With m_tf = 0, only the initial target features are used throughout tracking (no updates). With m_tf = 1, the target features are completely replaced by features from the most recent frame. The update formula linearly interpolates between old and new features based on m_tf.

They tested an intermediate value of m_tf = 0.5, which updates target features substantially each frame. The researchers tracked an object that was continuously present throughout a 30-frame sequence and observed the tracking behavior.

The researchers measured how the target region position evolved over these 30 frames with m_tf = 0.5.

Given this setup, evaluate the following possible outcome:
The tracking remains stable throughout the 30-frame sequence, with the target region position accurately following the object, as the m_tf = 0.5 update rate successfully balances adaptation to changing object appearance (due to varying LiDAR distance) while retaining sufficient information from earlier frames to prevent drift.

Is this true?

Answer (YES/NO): NO